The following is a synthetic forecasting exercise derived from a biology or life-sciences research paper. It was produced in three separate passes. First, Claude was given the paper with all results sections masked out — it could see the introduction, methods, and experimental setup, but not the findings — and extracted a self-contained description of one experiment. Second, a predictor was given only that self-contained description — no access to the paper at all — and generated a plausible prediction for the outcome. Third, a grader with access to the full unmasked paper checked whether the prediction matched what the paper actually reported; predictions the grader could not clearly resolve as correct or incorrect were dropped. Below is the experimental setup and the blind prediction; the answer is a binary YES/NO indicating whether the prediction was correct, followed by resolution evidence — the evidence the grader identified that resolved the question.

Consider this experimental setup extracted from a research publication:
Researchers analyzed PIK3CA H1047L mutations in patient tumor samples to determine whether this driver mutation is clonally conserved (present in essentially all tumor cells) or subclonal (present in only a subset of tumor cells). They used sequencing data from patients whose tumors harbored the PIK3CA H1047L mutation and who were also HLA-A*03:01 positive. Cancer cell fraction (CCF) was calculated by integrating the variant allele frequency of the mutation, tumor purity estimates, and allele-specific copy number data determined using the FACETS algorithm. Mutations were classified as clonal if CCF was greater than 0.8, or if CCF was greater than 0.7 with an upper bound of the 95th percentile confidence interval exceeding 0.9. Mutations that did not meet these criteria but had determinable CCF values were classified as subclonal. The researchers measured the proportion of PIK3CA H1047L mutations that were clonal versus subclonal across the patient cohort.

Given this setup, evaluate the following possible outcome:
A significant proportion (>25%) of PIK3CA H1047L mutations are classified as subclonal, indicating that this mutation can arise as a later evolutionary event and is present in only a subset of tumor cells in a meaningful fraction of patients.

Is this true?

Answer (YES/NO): NO